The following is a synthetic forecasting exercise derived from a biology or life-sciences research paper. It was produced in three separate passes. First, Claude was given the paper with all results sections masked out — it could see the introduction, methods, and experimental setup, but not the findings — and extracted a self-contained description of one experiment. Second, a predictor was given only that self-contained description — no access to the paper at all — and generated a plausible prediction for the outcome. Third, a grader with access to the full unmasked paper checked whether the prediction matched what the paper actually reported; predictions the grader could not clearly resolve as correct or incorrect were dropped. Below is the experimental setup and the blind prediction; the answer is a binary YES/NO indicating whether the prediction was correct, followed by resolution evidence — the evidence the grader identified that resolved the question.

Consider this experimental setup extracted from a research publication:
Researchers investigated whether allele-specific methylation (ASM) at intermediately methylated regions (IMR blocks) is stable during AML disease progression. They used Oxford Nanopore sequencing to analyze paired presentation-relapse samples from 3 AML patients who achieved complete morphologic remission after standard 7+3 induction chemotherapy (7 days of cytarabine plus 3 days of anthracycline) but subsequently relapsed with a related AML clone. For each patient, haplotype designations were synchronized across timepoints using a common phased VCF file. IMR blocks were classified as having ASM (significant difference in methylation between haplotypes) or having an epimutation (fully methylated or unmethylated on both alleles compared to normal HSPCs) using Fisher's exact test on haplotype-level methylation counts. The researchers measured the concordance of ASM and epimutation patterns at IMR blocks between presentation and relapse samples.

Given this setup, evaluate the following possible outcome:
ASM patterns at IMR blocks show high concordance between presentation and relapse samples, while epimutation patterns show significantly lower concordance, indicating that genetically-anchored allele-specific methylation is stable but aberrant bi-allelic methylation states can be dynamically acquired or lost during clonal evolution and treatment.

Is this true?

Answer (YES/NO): NO